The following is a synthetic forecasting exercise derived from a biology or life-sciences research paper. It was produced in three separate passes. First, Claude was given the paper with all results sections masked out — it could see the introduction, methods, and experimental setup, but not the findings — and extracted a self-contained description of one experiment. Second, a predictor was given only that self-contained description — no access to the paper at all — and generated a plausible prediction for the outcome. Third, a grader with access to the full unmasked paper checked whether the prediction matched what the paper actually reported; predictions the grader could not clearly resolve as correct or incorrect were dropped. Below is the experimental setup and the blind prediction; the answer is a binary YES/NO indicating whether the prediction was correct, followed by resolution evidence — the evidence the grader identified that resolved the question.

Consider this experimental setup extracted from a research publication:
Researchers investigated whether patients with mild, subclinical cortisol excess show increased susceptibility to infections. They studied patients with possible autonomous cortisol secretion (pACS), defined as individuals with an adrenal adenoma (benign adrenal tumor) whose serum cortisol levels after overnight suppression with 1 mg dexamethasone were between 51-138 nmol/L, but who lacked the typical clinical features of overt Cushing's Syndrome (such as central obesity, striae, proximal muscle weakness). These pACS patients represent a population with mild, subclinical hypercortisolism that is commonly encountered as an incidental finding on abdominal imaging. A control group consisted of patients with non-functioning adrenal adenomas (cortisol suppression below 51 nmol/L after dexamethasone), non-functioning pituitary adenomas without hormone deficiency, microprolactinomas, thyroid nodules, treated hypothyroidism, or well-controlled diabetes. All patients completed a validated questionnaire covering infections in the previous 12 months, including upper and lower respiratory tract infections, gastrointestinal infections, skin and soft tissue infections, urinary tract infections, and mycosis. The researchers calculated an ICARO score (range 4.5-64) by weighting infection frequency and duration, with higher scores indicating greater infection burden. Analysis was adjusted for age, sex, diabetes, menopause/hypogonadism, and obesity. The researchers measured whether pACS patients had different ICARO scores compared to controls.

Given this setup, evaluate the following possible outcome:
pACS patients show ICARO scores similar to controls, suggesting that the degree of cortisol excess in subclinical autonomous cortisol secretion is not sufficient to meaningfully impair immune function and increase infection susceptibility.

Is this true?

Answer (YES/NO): NO